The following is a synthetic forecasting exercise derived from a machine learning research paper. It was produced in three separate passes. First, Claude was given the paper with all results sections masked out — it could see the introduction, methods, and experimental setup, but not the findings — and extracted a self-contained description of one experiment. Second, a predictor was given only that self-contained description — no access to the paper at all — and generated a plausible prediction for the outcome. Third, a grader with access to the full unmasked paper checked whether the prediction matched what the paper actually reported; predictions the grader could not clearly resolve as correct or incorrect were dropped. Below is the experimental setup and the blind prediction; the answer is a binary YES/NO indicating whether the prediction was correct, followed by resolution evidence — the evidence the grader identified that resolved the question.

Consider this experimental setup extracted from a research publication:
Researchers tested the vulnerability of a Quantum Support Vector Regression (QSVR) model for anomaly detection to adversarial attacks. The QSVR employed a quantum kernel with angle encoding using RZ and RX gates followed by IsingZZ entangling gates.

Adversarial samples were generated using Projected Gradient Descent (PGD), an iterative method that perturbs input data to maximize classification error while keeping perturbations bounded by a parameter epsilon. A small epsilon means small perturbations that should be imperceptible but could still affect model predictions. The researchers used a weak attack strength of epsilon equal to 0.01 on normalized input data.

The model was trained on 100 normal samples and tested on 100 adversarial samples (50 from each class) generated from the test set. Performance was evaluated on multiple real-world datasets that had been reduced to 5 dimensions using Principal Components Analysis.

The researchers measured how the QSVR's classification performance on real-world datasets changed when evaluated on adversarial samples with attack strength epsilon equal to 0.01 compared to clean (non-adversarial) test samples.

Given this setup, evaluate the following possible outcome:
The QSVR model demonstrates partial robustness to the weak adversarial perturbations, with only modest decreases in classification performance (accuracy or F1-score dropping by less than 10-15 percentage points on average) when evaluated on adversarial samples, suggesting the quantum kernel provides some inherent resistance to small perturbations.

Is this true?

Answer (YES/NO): NO